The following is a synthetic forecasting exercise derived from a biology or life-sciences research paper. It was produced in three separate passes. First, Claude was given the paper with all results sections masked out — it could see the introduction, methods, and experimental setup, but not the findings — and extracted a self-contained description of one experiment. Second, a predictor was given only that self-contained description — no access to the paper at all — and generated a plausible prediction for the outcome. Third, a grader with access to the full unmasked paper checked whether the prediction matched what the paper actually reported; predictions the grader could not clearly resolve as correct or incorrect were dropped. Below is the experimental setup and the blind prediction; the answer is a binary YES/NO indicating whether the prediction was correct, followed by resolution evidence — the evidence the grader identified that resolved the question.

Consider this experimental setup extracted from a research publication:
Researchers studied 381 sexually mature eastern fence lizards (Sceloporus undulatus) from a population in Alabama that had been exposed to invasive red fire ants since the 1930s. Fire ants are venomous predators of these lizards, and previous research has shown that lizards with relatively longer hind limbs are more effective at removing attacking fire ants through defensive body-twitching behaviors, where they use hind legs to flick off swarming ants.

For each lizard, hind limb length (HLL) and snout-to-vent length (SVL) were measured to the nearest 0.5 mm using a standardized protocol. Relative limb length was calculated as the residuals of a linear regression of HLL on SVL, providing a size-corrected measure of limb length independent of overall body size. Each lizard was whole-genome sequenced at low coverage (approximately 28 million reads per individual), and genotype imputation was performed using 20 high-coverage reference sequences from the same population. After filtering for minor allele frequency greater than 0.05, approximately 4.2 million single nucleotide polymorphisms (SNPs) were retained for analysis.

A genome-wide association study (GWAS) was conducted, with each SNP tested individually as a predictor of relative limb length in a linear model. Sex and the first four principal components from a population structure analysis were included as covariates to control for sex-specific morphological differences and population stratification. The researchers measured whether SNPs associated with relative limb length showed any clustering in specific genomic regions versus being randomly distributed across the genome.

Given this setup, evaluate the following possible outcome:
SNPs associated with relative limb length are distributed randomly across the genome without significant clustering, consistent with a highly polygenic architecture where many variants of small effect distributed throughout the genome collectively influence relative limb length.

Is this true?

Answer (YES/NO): NO